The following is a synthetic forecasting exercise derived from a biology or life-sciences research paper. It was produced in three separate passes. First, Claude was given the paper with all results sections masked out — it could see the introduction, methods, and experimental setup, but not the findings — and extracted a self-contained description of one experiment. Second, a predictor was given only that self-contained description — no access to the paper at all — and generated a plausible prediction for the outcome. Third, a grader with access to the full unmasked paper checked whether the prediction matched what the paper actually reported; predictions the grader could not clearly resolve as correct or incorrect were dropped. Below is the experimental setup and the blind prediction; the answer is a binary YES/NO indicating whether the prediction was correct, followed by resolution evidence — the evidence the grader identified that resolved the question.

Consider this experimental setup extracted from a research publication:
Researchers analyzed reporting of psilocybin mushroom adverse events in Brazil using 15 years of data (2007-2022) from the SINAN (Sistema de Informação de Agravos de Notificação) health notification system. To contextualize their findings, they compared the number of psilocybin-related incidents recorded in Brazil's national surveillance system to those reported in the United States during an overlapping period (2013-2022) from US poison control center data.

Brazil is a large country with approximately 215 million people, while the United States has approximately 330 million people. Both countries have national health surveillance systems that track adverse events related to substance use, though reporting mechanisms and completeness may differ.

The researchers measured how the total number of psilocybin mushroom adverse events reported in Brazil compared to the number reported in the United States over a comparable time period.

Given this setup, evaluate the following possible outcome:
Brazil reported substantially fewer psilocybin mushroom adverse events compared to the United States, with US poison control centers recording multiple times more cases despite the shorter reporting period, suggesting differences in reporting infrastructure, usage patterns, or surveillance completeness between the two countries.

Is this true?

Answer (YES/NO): YES